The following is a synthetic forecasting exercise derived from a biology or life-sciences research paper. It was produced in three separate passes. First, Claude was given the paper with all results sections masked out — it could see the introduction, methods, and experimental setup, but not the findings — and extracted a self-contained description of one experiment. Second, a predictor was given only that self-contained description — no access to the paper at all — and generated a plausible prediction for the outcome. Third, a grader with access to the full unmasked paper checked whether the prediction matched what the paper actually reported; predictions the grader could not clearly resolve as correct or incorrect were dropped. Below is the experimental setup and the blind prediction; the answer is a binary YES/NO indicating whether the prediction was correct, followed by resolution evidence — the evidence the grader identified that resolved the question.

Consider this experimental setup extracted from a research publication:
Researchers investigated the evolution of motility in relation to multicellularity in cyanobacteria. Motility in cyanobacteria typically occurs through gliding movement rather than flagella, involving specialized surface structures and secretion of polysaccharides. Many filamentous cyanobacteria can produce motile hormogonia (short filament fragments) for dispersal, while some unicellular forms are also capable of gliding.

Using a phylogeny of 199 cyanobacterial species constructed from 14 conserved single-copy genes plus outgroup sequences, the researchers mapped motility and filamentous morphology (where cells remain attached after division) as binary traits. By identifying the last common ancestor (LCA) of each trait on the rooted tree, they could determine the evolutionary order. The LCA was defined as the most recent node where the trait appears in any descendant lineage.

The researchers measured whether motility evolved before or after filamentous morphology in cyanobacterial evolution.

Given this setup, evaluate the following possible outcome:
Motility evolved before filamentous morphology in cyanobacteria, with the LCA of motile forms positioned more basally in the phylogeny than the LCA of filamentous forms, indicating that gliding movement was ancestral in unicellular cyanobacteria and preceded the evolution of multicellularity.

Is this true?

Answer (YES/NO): NO